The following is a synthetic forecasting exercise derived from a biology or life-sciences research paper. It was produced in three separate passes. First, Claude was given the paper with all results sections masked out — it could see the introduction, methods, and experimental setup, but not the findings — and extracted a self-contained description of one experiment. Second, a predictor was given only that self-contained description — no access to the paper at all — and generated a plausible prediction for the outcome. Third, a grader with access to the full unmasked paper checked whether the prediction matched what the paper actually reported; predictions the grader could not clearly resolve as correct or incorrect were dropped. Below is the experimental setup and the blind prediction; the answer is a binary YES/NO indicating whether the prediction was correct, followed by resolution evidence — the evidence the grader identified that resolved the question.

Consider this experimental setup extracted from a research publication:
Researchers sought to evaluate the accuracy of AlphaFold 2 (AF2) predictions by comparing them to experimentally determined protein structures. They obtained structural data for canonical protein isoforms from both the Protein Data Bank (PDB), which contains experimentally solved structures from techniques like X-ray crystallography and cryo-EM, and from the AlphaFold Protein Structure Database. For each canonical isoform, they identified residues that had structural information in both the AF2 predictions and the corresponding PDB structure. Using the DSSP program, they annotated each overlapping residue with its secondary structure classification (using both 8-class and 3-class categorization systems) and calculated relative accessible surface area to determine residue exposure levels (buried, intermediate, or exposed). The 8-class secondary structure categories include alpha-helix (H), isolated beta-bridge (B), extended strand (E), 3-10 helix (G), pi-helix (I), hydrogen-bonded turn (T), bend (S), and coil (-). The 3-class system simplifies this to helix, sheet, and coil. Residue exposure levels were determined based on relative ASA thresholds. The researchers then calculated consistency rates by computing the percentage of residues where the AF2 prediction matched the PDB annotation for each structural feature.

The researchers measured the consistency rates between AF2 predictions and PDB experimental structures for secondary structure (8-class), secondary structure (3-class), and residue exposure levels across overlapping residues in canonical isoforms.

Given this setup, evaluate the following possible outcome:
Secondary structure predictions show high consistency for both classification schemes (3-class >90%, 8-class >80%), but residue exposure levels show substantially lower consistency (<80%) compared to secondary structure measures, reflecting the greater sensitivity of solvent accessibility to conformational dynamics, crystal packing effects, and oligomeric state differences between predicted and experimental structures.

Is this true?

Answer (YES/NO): YES